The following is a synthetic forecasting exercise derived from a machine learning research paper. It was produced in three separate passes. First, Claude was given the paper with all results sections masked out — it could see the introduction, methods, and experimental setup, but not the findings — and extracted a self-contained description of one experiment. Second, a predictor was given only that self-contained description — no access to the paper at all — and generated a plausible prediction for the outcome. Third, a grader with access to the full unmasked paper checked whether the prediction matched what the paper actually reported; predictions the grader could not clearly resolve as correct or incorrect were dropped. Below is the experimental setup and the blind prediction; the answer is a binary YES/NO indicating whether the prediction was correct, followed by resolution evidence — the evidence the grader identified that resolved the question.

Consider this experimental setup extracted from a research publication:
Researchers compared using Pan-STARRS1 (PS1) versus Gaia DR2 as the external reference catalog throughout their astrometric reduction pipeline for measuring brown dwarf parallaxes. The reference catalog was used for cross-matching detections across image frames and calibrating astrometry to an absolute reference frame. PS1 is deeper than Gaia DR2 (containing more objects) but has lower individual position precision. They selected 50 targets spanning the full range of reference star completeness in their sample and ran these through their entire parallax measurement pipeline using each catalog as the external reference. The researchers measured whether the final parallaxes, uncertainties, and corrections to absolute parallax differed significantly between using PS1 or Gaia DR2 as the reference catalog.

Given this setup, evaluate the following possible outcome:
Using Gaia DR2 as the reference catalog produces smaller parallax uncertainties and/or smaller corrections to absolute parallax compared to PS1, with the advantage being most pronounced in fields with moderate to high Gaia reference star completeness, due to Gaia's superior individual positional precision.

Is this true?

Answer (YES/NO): NO